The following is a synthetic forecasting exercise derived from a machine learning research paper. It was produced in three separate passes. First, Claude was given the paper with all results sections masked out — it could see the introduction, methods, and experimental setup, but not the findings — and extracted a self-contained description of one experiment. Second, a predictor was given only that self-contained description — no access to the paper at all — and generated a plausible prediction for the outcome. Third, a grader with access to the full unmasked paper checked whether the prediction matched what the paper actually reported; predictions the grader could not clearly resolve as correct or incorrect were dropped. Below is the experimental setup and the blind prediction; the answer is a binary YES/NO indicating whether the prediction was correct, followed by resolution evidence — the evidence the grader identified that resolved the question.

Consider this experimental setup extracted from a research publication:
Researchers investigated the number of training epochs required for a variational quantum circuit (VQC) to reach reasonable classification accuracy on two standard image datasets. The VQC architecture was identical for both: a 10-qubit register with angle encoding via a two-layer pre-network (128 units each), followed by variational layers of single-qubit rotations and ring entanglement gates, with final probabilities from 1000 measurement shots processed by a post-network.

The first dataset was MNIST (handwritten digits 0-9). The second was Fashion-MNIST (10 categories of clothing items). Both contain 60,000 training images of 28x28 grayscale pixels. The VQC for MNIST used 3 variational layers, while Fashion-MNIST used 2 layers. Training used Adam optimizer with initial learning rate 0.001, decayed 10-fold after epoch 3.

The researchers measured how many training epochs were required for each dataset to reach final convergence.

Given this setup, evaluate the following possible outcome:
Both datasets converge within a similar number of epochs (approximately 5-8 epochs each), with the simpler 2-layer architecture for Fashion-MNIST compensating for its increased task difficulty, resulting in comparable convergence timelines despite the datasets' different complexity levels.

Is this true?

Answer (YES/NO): NO